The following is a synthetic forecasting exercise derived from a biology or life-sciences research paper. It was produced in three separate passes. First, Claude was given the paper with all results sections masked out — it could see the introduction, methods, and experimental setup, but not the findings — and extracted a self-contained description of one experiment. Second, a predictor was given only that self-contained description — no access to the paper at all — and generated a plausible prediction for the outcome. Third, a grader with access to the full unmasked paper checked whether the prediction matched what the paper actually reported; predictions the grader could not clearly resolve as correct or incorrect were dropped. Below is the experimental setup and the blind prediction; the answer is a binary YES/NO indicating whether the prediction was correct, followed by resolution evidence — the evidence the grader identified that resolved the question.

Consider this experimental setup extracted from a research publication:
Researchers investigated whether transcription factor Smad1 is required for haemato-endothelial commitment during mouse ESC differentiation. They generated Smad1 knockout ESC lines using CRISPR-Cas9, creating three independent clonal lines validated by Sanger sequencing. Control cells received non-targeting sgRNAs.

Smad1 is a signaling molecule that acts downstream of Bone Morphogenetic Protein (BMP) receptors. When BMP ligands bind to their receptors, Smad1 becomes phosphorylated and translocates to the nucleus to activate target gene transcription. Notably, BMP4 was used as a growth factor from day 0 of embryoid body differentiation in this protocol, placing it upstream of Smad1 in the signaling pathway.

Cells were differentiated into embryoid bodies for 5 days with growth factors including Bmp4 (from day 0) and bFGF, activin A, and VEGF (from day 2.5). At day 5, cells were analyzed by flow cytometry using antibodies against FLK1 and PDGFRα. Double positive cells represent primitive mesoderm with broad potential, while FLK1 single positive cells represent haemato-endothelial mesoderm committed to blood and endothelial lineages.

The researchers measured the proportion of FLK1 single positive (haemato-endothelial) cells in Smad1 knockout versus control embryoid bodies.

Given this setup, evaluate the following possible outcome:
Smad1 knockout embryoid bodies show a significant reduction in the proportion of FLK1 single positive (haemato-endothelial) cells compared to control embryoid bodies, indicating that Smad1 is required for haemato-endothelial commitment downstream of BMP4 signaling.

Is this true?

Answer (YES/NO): YES